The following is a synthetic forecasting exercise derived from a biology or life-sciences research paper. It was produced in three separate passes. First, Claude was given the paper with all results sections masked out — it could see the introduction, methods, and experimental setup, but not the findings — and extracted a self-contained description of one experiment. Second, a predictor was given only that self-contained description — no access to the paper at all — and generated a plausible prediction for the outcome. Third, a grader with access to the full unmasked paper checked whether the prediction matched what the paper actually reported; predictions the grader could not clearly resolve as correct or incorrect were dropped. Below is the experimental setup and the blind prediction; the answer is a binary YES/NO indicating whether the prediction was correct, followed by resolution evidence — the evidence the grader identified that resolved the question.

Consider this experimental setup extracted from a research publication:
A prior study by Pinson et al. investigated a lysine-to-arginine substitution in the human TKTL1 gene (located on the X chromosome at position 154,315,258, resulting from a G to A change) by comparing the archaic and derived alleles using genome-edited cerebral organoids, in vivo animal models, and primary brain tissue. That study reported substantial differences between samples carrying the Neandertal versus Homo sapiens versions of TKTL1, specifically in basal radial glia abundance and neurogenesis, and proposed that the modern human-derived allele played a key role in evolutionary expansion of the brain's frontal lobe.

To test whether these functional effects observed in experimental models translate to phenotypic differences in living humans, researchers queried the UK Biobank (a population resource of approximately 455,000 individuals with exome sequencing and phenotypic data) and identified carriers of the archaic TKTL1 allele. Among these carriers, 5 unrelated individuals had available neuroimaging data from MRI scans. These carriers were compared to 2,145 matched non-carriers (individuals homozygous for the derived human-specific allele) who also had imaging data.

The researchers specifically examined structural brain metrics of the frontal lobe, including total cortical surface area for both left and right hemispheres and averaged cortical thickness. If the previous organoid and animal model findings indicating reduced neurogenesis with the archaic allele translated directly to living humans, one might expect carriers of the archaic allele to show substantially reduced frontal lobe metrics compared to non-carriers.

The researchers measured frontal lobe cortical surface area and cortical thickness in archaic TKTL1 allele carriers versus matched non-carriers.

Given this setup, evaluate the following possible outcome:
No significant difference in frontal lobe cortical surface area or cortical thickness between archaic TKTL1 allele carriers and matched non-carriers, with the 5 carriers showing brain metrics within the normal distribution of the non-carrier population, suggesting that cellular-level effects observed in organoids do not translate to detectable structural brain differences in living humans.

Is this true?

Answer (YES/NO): YES